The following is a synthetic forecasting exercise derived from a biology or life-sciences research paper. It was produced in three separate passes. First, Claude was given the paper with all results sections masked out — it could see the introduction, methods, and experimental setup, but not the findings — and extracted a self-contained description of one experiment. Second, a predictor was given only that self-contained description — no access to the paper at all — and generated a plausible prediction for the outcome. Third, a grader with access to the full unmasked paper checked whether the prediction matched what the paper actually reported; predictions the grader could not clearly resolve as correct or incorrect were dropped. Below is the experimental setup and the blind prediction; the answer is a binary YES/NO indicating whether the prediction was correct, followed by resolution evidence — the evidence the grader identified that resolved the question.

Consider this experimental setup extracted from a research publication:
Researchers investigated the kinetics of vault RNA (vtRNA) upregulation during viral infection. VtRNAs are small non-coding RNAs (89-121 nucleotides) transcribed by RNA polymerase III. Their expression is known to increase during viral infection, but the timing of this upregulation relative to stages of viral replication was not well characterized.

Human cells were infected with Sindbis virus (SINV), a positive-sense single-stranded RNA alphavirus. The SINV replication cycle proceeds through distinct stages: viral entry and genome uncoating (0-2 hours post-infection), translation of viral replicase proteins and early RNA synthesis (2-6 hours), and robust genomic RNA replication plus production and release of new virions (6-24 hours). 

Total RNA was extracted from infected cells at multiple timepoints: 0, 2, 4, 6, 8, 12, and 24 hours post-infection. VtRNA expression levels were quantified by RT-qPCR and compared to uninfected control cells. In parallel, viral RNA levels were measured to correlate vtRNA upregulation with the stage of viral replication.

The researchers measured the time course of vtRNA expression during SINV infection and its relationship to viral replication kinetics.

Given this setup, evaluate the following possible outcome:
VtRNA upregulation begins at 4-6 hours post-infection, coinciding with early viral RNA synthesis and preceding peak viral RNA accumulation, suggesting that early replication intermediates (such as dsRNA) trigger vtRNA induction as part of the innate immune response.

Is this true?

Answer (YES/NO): NO